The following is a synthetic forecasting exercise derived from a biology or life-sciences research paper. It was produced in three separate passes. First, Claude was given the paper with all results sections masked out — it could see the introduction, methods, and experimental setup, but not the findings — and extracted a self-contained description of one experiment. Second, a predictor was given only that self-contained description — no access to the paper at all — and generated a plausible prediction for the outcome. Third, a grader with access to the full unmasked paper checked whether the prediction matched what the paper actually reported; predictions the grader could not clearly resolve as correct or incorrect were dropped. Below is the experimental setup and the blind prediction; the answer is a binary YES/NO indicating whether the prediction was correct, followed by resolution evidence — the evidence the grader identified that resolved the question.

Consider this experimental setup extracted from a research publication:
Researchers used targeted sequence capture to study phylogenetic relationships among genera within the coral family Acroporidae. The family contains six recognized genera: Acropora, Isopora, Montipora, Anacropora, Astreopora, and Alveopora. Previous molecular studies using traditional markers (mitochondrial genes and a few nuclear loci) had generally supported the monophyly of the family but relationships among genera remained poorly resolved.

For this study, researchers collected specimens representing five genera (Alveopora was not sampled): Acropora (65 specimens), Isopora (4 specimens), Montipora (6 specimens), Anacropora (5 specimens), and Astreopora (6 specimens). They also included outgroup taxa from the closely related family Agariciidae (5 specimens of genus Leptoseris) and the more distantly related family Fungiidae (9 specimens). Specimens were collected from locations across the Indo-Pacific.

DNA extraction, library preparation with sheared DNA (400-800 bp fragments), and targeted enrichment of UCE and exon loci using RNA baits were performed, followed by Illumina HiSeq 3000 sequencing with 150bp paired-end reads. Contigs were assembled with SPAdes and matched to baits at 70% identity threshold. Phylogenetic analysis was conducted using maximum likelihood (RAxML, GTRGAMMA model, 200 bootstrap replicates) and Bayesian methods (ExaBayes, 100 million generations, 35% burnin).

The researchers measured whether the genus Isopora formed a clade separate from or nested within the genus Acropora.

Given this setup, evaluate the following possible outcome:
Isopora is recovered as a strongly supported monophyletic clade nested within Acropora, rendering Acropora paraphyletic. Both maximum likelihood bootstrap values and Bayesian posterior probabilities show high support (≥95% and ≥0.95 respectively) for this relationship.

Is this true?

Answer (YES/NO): NO